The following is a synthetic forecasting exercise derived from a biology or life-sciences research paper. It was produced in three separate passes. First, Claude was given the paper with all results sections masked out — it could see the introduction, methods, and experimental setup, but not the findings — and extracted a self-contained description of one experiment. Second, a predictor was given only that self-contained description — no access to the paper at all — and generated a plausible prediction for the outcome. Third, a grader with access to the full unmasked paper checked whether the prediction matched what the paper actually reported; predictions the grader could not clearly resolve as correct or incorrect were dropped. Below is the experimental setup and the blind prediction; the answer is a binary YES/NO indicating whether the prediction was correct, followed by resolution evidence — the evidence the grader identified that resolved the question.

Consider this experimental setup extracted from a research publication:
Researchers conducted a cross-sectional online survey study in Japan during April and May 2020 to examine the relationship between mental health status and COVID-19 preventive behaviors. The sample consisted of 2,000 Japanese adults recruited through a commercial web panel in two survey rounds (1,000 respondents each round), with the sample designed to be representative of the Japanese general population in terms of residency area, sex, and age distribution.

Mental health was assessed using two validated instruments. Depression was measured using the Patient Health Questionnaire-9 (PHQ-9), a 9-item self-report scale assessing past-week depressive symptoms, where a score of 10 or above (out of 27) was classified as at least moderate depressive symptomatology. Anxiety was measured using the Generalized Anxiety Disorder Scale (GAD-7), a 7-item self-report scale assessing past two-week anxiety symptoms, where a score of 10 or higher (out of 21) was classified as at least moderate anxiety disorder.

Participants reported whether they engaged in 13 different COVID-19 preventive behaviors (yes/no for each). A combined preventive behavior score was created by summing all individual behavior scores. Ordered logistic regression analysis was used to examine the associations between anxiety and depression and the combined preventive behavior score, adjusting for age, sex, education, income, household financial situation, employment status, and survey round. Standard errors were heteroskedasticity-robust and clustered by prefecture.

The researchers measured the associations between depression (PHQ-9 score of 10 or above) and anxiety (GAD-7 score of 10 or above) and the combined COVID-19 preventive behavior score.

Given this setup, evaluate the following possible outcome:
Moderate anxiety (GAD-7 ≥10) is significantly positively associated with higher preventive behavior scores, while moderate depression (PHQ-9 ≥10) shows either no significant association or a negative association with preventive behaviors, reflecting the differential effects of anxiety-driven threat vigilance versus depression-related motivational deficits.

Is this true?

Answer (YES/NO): NO